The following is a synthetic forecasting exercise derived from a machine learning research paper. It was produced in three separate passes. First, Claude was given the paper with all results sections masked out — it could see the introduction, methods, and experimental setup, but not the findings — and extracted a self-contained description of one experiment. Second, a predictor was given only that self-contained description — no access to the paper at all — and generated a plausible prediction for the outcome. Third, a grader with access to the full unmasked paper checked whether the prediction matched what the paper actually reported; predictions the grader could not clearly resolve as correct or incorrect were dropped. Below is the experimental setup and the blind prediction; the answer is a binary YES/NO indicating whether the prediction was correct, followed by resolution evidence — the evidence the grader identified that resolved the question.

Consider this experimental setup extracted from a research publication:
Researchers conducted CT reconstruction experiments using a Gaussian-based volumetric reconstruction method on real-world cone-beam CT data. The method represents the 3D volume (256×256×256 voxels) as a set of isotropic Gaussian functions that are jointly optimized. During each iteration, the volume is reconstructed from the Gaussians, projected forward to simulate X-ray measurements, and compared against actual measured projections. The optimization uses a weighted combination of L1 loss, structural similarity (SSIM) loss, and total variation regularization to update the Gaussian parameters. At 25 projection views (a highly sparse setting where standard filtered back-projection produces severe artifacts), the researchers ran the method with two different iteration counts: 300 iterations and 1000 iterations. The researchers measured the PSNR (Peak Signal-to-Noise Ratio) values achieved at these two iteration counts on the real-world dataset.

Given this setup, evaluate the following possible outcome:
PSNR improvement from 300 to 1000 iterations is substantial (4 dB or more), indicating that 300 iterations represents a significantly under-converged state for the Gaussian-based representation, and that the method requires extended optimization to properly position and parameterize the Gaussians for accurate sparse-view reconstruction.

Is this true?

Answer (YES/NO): NO